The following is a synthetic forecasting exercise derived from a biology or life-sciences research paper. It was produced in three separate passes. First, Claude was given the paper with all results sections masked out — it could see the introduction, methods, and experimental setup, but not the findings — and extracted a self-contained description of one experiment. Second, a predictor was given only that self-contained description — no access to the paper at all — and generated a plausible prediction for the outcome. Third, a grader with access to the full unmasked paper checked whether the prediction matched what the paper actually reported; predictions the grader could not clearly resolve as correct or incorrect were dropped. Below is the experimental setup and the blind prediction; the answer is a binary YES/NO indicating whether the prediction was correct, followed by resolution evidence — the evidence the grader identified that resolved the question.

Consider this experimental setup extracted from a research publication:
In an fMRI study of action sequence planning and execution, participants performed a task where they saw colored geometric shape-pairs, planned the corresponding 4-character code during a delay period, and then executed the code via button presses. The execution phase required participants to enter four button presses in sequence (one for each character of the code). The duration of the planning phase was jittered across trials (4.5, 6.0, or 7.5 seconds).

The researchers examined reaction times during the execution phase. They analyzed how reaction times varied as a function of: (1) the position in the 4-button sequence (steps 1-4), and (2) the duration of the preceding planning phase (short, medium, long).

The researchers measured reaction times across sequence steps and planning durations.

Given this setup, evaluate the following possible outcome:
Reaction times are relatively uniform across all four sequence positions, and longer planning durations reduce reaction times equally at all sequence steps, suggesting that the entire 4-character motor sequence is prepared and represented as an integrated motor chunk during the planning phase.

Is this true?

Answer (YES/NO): NO